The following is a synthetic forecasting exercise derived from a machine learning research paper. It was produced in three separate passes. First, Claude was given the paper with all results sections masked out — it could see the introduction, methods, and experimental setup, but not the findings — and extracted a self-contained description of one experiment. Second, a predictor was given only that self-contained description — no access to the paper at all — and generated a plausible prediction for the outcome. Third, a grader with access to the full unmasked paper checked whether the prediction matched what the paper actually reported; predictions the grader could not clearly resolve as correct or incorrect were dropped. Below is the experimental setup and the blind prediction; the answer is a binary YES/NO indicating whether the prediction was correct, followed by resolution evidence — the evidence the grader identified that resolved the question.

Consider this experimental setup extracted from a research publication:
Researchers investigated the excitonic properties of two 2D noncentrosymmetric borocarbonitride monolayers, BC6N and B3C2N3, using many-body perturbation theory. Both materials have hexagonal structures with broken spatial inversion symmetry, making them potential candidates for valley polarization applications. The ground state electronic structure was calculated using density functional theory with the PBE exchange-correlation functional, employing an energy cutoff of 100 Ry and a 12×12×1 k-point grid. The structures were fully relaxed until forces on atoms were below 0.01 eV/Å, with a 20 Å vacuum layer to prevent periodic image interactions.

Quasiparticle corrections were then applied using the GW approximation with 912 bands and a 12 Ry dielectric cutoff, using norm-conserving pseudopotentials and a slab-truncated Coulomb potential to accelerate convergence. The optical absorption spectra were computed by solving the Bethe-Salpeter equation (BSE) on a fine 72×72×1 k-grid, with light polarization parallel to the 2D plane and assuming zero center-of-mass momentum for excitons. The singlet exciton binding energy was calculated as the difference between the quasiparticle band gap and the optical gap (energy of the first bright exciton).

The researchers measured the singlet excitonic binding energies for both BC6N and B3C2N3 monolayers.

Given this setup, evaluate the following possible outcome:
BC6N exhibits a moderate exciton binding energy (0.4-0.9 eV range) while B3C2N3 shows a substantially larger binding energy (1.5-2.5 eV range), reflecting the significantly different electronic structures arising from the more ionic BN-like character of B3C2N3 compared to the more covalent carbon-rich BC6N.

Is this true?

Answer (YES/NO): NO